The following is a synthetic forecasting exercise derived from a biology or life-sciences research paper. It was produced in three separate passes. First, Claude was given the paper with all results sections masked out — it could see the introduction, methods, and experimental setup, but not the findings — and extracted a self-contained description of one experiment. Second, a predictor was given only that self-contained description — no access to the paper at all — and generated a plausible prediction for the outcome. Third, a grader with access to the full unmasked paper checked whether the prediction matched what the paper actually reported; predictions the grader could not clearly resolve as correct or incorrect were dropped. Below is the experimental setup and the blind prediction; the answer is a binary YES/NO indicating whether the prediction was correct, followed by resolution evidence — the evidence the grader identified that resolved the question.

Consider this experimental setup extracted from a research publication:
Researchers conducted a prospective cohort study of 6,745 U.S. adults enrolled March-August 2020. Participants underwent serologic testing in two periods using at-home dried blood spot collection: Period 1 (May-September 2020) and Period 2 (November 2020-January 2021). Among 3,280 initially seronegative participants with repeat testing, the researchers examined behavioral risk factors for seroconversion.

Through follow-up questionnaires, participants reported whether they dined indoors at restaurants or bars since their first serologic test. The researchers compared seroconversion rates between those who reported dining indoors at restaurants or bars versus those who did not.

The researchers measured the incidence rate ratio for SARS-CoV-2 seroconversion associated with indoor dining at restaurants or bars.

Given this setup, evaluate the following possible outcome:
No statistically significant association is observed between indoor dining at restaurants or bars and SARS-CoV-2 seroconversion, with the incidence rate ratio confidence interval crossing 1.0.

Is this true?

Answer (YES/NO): NO